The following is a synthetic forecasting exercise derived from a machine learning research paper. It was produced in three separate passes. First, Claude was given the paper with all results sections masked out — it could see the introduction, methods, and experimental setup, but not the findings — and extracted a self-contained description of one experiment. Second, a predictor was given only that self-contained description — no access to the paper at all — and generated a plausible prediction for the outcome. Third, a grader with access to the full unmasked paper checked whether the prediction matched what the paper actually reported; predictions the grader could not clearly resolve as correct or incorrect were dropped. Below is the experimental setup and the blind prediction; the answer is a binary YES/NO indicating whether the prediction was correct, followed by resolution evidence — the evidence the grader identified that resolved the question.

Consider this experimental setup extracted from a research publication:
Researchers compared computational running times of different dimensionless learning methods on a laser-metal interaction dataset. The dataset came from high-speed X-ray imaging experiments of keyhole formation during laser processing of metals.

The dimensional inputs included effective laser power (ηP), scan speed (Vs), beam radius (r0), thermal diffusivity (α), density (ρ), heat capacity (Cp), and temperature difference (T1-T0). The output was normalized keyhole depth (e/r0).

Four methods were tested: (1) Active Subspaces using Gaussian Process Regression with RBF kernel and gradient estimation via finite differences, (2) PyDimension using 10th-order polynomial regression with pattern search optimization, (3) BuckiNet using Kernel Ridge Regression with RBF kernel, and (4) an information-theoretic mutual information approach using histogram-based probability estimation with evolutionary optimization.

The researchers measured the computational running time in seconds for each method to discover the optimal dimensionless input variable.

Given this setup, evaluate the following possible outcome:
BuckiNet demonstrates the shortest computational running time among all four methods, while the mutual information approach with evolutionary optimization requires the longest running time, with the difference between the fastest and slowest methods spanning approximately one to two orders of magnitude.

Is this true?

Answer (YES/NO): NO